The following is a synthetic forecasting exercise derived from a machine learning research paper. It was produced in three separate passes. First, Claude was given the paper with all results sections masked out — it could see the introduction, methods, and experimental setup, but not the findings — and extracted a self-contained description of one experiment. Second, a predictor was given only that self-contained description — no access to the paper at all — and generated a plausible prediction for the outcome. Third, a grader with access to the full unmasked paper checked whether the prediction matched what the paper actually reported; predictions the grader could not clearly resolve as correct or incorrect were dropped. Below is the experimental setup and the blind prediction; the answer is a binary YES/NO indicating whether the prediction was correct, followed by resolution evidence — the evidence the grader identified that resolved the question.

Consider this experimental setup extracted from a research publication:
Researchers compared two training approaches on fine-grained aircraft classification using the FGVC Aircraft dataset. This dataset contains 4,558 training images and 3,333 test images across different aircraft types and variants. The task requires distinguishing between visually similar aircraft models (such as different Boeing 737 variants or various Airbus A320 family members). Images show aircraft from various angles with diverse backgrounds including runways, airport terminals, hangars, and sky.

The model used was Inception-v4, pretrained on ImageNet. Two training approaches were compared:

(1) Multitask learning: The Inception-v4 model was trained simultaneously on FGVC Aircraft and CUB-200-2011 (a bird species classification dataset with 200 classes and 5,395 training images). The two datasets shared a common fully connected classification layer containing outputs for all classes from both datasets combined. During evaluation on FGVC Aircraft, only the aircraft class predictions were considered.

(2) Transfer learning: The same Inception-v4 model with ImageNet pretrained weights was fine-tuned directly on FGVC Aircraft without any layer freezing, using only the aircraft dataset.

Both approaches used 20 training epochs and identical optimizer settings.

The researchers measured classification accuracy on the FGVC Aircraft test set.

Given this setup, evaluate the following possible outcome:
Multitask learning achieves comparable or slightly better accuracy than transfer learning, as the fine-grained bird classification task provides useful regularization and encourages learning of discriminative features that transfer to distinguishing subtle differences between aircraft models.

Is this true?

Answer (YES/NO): NO